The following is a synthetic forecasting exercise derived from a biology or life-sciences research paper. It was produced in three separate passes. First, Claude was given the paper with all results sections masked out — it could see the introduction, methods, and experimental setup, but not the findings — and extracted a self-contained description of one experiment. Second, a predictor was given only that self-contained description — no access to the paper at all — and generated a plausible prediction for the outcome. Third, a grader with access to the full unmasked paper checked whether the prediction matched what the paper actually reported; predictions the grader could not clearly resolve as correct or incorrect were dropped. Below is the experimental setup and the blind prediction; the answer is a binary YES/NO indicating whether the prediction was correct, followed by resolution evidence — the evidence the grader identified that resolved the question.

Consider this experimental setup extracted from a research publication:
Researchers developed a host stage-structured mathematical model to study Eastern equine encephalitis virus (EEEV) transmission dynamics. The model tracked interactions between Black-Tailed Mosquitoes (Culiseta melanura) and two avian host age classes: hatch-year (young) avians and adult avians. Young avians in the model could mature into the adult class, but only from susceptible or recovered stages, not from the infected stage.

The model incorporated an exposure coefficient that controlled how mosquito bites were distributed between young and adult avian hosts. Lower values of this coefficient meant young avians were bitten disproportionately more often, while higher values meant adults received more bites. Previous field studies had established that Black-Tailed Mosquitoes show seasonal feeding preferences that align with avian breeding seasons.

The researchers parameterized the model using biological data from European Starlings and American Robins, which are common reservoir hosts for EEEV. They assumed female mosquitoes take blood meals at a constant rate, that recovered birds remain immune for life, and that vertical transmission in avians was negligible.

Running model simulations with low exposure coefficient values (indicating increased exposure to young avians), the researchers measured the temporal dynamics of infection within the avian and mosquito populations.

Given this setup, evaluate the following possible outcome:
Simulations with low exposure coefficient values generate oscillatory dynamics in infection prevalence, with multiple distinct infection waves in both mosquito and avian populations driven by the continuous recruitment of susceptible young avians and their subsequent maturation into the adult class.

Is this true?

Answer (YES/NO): YES